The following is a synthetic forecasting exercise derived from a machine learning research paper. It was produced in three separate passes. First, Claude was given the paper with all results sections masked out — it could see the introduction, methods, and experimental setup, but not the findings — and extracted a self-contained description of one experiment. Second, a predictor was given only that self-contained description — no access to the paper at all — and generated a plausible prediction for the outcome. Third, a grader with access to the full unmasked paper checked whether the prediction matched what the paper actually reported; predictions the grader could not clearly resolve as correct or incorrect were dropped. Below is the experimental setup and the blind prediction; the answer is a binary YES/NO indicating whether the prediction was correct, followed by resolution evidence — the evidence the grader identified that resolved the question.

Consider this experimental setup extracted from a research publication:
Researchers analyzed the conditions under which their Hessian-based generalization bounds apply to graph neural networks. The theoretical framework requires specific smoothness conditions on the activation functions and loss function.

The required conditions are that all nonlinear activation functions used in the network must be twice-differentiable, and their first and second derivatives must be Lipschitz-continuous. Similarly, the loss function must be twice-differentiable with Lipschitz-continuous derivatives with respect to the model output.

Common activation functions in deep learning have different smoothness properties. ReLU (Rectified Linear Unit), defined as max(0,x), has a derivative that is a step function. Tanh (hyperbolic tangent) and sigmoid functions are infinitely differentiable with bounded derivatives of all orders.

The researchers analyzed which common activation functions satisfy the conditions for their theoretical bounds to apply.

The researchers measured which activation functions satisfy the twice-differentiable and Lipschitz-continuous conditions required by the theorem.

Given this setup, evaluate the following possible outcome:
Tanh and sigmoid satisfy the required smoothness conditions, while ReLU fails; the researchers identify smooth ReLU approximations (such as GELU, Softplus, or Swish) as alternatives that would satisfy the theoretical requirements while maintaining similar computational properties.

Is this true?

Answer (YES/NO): NO